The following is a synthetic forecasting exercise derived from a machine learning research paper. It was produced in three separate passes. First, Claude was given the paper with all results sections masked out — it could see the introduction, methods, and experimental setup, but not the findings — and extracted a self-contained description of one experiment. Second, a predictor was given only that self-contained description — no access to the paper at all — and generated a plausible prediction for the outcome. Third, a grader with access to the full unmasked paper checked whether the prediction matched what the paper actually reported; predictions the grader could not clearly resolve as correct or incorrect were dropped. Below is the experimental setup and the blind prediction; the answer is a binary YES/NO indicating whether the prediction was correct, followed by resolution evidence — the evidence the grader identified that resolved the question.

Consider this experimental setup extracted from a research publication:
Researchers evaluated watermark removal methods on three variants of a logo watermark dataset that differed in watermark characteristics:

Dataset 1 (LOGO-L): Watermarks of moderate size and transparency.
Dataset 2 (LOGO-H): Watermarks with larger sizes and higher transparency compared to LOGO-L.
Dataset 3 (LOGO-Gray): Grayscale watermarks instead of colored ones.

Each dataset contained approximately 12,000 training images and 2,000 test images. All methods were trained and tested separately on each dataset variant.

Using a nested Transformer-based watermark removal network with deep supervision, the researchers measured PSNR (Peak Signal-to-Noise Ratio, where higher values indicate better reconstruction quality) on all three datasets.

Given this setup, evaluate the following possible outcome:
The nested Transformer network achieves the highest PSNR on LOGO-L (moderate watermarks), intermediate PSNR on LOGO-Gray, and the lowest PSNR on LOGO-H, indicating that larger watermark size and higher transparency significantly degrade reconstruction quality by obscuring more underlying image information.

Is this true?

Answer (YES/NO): YES